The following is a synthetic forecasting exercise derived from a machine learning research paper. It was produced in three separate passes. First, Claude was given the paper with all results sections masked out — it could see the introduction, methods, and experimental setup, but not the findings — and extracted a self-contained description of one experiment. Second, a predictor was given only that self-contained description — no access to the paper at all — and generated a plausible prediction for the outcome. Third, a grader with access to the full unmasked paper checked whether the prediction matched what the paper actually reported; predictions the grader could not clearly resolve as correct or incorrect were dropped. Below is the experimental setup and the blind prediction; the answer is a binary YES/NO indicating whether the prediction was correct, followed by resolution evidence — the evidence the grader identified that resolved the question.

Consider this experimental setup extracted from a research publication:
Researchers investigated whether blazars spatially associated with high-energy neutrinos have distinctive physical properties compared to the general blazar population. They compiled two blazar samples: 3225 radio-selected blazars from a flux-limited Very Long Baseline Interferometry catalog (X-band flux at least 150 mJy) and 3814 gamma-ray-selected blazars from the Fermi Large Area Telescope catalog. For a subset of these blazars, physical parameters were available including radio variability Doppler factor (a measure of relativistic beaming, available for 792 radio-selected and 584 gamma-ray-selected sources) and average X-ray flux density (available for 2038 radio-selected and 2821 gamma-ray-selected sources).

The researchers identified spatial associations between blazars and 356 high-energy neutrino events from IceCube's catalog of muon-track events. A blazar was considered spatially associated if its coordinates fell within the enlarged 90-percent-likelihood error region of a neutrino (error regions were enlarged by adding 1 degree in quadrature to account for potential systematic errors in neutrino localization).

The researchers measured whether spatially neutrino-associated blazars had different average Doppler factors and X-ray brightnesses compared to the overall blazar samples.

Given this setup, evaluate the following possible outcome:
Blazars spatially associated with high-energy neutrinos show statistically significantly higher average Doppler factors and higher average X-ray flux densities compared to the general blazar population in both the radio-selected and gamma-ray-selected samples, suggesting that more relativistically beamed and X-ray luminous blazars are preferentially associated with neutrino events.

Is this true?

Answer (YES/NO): NO